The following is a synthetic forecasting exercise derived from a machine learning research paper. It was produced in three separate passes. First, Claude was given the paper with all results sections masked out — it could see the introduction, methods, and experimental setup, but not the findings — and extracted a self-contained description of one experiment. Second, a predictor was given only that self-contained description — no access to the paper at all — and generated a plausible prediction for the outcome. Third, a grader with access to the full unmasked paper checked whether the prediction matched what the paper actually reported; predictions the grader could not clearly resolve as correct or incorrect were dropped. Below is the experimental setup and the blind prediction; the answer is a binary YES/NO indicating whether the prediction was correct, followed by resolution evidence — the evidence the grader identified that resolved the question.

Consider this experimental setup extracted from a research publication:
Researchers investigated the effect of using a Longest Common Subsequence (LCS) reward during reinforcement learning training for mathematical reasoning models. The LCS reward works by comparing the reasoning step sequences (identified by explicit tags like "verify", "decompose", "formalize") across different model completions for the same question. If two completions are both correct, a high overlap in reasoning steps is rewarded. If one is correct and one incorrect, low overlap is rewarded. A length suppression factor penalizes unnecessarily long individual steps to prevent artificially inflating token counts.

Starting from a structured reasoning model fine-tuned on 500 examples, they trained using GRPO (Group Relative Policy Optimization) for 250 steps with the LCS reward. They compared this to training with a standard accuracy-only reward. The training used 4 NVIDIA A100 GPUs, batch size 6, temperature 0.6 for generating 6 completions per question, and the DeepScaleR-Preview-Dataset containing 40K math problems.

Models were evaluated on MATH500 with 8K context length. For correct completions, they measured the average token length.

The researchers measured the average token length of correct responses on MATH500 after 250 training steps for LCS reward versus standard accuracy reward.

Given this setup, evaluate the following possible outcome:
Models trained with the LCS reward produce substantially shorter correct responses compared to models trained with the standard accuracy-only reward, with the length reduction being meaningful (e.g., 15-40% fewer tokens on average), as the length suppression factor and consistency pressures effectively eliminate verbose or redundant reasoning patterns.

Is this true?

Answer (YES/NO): YES